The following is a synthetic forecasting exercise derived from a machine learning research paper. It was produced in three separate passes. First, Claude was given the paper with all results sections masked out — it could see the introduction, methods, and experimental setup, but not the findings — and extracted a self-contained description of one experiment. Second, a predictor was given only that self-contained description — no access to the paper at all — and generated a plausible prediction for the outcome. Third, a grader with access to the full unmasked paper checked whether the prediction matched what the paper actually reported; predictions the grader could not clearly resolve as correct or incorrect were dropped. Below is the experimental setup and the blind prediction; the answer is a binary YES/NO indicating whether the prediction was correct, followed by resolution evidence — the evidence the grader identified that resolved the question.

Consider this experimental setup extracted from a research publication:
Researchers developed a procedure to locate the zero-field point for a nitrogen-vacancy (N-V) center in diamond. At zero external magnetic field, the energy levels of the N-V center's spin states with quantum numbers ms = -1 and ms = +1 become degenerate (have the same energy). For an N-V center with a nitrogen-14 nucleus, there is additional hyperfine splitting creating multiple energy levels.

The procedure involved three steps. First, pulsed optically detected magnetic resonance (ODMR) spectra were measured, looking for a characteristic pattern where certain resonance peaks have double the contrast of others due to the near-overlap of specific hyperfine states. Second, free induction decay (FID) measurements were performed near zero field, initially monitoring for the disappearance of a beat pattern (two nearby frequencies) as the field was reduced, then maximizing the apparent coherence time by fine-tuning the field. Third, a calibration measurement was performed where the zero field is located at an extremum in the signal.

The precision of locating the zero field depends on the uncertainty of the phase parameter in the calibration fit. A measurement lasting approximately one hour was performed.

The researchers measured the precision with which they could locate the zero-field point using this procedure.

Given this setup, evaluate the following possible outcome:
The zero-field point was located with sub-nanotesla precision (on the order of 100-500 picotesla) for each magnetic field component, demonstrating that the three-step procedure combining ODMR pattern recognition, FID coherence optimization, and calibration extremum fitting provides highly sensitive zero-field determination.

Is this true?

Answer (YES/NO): NO